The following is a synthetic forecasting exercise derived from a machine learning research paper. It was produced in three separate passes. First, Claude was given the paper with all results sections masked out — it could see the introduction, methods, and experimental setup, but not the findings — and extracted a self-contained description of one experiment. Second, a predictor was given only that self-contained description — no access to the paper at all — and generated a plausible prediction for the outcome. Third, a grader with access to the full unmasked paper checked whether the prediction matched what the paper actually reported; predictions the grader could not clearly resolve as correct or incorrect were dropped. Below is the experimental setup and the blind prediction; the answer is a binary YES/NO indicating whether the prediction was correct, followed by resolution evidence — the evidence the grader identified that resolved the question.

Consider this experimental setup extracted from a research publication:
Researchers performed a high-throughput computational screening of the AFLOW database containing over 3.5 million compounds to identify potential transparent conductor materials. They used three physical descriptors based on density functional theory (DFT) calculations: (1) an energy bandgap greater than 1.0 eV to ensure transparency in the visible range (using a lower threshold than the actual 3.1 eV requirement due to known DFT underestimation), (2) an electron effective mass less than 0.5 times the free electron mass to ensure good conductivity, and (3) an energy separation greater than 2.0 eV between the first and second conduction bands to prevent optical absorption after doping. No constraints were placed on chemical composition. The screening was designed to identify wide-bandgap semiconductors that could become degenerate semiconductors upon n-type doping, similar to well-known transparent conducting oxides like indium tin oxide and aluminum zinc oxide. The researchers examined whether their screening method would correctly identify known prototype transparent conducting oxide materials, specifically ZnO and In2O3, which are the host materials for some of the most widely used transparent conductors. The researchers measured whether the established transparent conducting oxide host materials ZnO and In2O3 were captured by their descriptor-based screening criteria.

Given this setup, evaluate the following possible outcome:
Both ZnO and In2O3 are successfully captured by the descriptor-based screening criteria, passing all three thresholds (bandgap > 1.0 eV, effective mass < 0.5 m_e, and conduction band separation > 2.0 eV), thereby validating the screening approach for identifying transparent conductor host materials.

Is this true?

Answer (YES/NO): YES